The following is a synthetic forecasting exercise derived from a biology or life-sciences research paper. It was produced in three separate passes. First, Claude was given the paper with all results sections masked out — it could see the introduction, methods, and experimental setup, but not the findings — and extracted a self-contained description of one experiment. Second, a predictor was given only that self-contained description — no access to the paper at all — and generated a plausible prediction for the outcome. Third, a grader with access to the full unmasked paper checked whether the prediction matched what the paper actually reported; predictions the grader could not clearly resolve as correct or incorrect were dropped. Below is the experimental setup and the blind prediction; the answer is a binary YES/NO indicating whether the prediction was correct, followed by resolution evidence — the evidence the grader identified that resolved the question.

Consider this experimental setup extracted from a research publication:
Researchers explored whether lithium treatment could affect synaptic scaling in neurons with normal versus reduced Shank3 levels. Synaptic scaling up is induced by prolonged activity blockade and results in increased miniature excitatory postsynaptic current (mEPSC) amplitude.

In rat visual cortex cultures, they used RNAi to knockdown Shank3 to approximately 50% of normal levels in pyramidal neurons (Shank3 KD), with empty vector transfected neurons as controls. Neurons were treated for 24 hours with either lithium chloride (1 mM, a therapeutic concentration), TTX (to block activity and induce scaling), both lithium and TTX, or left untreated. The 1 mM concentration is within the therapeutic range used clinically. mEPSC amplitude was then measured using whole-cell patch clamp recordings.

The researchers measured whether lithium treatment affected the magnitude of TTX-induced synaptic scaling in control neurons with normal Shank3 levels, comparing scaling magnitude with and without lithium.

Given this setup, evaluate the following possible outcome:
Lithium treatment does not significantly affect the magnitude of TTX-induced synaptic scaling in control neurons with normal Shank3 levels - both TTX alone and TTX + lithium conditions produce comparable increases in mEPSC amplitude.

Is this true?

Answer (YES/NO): YES